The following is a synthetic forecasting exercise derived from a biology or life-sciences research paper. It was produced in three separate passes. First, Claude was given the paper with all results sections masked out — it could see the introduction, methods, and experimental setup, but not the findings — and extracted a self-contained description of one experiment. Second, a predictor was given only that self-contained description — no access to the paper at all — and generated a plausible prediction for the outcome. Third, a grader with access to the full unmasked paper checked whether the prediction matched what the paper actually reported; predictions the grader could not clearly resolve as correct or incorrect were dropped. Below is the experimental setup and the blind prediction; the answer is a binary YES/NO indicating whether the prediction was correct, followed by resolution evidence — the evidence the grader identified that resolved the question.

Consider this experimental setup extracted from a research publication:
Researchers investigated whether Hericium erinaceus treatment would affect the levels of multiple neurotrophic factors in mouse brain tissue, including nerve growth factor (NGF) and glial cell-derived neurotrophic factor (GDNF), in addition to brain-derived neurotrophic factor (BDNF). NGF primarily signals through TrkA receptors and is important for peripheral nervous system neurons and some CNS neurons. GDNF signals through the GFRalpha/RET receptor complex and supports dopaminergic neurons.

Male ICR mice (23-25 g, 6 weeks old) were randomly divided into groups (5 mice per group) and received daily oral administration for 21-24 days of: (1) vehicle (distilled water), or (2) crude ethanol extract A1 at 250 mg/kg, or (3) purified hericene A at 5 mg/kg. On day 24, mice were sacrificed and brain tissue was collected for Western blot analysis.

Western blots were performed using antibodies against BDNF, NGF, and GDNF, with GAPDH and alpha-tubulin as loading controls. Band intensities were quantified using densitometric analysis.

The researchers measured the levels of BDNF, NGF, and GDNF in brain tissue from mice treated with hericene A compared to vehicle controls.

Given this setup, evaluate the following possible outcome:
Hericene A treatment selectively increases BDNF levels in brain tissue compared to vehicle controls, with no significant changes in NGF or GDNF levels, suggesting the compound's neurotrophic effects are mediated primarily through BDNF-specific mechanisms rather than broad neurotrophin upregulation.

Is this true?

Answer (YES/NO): NO